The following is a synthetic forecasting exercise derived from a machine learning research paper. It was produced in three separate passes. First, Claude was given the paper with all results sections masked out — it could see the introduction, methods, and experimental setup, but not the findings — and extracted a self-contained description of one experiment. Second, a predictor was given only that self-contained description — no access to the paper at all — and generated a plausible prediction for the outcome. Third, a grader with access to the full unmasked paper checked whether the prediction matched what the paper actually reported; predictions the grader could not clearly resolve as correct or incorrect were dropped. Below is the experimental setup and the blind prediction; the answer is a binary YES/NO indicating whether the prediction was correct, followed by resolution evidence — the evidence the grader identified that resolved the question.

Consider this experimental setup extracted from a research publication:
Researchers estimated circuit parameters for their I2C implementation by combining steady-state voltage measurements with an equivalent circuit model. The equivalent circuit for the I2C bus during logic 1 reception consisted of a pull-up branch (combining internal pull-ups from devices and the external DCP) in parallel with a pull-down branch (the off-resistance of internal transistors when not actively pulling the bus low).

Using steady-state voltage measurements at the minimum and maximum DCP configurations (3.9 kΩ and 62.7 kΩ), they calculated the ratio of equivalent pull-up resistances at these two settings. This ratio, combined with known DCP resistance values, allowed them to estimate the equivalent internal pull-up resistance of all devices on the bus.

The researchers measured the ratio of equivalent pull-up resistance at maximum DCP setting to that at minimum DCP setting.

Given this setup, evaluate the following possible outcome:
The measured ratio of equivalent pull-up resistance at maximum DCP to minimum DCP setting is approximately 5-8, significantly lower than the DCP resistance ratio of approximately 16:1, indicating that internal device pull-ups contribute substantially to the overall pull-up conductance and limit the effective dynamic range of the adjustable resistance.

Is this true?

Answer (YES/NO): NO